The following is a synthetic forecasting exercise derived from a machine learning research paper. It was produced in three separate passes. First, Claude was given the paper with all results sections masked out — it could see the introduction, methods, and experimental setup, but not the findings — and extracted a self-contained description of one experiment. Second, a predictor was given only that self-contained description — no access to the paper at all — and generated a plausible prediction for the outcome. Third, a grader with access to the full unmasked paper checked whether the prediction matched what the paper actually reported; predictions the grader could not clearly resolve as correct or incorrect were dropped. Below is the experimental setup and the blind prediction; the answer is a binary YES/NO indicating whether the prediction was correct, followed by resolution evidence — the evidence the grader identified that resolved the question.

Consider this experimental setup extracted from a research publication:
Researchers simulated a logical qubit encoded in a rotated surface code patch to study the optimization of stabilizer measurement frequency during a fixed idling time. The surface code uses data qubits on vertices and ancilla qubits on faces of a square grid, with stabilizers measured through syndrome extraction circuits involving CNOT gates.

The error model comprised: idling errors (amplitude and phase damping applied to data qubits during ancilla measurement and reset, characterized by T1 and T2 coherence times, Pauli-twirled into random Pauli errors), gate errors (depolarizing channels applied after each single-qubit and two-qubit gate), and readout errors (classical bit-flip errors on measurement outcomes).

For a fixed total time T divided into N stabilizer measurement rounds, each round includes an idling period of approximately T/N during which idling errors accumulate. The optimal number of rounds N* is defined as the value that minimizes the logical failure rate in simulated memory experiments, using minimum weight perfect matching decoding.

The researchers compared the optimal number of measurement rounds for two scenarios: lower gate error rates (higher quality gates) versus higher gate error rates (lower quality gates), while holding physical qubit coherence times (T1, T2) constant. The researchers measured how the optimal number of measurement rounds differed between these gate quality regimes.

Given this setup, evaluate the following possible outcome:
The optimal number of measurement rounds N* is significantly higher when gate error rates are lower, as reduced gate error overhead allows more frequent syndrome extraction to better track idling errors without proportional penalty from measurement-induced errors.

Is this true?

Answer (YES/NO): YES